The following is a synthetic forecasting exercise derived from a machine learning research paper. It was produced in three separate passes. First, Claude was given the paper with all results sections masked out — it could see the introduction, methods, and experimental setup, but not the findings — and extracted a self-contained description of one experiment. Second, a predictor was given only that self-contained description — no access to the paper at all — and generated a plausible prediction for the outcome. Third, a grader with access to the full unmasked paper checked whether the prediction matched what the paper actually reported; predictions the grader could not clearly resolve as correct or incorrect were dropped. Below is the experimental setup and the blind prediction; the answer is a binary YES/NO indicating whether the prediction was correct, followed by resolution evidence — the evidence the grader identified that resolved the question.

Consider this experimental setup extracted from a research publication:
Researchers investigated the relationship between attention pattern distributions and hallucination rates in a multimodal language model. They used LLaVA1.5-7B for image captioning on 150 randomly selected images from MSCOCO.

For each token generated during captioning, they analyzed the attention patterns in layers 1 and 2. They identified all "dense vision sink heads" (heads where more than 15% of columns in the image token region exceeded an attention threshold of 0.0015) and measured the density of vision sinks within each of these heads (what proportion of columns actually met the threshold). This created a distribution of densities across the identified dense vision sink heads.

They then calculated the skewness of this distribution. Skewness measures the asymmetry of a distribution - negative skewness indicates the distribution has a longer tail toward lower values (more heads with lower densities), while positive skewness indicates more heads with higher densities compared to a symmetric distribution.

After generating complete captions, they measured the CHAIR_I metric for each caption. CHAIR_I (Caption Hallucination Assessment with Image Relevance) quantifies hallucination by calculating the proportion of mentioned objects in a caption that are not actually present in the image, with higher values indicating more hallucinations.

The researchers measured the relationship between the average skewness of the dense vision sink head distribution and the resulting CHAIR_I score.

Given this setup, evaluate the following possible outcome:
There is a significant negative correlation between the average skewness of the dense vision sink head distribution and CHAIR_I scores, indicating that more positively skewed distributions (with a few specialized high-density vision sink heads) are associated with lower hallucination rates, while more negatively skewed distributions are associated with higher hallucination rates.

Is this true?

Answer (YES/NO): NO